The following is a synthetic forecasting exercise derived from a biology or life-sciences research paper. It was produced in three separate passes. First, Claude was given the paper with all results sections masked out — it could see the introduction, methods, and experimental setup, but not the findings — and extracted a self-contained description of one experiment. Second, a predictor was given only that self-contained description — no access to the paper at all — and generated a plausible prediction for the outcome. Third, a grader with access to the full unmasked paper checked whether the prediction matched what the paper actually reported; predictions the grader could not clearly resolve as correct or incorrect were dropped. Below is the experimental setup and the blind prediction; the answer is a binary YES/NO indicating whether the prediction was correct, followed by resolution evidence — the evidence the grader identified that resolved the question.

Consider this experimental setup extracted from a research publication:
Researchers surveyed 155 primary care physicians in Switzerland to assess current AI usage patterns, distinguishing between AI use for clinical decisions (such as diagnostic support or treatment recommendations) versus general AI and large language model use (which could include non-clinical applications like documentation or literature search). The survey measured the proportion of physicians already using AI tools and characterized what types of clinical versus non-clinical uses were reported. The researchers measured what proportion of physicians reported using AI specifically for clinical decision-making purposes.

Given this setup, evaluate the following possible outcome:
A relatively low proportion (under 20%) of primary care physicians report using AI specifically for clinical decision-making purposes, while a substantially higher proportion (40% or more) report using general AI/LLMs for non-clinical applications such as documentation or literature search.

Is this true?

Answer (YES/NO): NO